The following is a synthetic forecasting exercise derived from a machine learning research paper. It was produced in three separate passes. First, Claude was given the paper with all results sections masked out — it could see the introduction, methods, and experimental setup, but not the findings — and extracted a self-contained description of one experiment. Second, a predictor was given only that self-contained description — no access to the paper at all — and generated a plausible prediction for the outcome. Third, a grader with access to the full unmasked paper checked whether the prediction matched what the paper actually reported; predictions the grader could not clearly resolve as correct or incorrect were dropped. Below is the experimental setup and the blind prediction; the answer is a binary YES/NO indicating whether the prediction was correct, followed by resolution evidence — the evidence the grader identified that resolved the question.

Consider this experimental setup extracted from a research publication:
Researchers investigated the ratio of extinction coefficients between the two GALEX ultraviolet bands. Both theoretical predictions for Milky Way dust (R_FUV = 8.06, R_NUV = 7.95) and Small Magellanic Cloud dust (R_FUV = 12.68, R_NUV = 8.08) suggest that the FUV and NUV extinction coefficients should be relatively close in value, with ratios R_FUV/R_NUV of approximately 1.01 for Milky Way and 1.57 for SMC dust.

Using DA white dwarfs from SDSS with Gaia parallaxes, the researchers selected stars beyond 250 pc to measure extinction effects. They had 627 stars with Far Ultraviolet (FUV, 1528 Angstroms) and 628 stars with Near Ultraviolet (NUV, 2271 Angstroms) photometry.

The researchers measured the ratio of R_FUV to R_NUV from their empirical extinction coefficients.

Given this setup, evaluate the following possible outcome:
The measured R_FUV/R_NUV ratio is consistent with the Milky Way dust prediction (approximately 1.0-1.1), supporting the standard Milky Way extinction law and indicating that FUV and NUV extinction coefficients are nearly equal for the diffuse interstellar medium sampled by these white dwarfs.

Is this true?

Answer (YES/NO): NO